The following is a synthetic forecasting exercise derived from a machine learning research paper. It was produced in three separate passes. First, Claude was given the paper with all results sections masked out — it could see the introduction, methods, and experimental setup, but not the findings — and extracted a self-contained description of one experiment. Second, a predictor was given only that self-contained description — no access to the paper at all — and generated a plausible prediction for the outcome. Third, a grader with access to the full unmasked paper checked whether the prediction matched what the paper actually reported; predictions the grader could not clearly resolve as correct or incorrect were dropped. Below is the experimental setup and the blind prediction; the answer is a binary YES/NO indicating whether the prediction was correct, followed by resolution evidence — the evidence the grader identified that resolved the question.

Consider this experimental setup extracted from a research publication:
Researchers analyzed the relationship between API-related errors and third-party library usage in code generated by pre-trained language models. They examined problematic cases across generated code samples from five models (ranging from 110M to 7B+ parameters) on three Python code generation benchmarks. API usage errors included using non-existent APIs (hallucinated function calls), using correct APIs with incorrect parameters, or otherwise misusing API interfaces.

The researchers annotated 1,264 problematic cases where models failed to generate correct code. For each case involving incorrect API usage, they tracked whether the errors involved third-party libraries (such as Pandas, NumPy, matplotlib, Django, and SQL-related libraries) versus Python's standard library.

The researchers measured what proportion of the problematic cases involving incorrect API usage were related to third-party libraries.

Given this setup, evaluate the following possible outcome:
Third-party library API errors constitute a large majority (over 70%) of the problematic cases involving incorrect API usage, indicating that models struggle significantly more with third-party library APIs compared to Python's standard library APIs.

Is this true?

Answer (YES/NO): NO